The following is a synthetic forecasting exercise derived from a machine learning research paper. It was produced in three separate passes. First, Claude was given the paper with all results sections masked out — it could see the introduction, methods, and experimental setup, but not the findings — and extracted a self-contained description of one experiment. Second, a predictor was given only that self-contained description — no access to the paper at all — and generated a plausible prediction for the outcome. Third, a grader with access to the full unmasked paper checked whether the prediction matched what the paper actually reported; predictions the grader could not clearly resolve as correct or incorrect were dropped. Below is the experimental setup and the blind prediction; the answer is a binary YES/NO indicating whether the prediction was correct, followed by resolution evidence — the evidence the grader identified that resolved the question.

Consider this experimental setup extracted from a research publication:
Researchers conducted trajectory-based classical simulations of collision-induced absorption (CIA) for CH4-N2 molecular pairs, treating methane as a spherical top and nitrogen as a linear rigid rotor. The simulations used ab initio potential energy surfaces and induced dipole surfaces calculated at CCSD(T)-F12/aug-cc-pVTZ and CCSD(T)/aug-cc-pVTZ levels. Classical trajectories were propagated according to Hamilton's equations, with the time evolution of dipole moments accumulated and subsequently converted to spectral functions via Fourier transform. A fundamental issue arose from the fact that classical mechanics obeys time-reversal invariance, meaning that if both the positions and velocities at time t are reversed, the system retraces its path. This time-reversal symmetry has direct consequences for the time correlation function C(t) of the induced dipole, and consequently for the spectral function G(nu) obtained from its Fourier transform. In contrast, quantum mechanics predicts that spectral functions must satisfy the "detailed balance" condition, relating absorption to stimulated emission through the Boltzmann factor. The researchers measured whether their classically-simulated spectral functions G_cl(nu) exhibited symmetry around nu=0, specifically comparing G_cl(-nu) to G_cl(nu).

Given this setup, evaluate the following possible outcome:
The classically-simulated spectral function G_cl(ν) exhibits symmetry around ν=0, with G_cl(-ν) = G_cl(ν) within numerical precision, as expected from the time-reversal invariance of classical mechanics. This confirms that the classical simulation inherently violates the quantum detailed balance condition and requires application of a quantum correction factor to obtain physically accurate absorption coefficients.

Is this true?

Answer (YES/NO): YES